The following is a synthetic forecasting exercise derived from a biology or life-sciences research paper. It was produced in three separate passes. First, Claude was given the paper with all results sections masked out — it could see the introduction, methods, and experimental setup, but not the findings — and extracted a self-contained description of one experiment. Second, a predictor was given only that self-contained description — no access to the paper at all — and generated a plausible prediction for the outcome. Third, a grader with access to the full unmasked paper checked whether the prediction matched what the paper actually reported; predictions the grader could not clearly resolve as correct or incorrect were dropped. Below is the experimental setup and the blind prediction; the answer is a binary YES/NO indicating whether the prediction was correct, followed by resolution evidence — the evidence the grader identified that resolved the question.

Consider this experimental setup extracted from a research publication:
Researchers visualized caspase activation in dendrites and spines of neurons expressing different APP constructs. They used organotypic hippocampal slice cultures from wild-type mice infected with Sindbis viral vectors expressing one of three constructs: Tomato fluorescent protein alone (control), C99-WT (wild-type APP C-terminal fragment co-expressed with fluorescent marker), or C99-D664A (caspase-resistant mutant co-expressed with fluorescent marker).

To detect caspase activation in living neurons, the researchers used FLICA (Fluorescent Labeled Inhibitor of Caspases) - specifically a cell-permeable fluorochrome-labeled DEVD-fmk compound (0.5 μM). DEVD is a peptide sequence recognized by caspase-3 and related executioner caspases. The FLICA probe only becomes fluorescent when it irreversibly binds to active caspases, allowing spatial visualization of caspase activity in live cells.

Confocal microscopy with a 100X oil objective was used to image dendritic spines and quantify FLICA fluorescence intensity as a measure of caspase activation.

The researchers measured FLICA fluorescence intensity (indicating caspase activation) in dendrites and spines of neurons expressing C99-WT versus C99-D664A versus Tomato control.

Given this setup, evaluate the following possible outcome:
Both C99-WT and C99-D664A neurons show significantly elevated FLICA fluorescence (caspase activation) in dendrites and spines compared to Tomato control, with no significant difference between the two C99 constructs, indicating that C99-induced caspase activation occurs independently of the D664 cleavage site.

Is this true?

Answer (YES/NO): NO